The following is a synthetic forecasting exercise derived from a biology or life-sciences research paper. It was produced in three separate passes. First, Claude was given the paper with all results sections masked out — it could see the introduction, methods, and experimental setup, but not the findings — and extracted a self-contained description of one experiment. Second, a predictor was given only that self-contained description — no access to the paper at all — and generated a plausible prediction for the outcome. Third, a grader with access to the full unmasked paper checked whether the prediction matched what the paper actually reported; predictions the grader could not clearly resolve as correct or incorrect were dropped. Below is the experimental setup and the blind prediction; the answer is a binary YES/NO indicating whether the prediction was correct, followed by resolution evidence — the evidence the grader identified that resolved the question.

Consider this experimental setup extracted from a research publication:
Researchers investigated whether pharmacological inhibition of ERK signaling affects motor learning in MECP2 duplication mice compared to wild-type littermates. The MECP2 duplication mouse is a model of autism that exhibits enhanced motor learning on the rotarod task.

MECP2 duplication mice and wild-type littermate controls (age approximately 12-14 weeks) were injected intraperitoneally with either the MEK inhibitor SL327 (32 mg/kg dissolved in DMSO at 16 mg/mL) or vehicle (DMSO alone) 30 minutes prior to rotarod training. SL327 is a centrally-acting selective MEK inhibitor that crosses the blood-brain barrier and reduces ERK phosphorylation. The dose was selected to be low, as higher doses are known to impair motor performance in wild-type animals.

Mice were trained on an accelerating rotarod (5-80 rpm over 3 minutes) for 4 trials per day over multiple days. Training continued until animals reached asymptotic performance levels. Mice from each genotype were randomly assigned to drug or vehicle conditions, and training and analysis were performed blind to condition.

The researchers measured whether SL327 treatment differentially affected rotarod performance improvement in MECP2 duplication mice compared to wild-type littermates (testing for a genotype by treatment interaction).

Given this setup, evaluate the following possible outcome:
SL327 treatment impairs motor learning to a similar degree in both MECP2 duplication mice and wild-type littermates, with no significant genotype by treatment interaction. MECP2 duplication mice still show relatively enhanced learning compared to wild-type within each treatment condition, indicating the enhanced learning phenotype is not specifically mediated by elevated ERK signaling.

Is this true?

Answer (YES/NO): NO